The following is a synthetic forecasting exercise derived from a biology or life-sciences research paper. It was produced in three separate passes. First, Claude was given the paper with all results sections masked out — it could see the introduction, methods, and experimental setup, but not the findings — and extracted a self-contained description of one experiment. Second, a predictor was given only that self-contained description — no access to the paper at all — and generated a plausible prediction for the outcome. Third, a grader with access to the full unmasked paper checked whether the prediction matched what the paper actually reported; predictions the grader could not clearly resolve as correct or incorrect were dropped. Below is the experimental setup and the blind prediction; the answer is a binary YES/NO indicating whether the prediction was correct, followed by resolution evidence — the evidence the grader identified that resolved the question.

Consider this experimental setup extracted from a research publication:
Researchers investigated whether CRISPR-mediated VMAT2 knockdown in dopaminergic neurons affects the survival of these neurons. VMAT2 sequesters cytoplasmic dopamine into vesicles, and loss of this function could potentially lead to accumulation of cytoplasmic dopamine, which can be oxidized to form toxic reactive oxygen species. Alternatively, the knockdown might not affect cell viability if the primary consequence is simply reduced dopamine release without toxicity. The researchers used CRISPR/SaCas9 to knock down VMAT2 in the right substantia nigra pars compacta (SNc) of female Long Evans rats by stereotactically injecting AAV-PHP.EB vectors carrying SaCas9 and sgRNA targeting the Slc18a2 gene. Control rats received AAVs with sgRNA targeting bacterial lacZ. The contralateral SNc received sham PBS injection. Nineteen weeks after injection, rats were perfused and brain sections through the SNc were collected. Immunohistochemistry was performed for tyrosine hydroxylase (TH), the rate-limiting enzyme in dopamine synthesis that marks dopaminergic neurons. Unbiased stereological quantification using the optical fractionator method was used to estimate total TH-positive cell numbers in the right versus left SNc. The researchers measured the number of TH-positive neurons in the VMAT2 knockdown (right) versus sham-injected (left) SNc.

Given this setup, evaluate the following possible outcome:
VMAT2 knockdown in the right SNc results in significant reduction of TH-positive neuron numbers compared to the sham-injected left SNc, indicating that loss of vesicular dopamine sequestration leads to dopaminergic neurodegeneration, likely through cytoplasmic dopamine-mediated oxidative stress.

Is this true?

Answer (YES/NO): NO